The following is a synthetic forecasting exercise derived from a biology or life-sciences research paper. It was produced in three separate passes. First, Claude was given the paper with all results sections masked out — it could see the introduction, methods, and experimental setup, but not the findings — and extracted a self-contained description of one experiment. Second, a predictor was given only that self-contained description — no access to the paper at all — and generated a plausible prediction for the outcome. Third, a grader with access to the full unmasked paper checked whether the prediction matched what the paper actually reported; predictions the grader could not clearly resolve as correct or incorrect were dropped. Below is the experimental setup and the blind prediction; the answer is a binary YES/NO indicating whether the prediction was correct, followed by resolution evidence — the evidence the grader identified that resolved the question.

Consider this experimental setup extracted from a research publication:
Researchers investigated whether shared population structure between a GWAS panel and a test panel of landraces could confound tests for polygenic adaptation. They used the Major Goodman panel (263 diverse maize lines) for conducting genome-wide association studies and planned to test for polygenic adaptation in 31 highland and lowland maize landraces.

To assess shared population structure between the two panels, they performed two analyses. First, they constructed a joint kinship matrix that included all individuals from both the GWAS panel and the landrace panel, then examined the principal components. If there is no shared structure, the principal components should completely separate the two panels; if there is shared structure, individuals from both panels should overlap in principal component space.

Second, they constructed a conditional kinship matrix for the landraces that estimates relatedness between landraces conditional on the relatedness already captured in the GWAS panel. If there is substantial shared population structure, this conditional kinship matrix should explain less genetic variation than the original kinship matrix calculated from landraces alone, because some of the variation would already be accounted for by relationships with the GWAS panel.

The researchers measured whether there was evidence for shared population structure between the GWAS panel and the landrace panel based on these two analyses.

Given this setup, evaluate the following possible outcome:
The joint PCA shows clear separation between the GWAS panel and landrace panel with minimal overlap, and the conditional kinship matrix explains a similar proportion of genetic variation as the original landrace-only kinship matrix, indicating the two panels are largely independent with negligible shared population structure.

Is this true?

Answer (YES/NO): NO